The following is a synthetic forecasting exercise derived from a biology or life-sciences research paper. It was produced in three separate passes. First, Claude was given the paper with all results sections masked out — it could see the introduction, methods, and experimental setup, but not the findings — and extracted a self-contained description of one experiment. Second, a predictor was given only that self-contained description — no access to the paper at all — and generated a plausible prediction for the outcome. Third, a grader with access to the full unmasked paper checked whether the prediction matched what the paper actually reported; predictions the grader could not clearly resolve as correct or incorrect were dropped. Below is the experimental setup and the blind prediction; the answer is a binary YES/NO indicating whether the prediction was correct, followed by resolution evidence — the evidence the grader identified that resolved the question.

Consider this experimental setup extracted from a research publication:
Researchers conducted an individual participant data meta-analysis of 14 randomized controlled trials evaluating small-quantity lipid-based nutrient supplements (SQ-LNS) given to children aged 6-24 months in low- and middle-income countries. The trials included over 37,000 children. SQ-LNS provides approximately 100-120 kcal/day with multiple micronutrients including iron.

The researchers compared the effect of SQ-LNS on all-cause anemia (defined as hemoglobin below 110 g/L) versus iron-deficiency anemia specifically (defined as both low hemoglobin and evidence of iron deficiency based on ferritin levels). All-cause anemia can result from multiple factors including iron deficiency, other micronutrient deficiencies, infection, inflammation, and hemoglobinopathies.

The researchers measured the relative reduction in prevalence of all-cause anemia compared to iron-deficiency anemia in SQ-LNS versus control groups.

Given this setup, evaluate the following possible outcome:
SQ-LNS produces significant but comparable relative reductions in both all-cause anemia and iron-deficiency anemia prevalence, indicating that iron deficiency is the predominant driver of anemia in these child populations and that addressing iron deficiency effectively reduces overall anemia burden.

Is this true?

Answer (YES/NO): NO